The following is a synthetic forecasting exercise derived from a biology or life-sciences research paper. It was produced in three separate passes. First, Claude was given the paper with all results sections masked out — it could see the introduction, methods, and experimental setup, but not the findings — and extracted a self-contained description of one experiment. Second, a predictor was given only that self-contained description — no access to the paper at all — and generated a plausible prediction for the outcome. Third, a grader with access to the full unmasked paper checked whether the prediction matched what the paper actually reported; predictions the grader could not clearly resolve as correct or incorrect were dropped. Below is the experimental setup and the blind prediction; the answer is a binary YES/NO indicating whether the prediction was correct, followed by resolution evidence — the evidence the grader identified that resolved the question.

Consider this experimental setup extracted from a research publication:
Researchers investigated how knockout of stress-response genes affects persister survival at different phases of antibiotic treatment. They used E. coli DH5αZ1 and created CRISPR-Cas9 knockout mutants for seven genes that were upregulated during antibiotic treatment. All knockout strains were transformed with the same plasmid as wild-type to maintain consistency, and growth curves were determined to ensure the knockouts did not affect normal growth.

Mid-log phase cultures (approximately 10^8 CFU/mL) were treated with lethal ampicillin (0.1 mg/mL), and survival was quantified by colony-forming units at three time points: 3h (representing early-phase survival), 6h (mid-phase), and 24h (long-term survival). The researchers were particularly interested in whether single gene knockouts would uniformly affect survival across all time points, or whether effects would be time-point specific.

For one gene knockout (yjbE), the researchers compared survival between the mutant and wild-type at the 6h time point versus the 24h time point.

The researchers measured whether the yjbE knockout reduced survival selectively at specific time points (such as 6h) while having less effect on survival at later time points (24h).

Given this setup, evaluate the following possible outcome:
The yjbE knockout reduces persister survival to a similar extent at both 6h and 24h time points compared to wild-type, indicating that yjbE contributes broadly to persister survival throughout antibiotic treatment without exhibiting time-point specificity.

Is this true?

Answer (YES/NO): NO